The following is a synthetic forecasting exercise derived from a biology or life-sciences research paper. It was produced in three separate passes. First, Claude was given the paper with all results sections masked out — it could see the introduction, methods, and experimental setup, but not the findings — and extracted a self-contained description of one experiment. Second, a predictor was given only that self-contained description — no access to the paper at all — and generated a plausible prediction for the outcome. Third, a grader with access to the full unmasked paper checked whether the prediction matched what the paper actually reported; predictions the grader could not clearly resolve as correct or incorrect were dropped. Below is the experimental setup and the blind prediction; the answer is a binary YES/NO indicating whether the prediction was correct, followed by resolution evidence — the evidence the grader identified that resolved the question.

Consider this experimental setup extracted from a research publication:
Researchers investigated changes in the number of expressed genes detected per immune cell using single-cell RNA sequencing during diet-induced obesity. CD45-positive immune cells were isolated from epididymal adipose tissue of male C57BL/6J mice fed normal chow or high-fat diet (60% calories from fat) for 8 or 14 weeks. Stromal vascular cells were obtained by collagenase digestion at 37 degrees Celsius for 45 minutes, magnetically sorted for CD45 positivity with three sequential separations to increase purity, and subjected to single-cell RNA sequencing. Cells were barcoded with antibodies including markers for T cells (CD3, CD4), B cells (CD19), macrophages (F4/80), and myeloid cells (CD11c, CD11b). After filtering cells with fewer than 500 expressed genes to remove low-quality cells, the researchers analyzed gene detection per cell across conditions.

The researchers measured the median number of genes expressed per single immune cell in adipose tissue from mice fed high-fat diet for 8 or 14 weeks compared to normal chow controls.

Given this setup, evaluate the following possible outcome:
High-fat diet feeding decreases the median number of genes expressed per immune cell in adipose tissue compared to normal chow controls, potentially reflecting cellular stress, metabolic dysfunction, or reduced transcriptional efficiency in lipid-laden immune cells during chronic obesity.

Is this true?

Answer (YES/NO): YES